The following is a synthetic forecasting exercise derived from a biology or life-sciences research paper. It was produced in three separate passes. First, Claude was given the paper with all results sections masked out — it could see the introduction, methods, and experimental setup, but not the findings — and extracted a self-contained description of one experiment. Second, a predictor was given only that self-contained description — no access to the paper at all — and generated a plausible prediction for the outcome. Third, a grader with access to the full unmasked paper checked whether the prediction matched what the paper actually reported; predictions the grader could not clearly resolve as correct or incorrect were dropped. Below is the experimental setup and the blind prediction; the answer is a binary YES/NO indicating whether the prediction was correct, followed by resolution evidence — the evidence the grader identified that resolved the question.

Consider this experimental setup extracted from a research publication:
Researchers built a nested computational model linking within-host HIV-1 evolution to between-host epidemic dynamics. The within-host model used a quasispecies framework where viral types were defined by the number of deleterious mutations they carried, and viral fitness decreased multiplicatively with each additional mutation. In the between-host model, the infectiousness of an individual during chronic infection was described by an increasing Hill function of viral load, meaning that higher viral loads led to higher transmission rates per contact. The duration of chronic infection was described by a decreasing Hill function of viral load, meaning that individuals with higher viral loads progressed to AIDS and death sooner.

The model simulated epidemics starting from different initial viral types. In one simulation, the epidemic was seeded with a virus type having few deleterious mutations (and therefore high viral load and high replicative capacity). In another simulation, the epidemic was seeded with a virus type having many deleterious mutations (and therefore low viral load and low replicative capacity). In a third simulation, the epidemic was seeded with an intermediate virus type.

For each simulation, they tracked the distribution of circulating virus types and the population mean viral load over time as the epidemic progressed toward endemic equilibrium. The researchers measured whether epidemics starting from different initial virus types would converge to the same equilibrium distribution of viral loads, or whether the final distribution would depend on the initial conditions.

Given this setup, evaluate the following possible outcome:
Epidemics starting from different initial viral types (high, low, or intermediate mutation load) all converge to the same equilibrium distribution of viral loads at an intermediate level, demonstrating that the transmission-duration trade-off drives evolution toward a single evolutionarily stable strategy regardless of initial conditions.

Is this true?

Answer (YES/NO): NO